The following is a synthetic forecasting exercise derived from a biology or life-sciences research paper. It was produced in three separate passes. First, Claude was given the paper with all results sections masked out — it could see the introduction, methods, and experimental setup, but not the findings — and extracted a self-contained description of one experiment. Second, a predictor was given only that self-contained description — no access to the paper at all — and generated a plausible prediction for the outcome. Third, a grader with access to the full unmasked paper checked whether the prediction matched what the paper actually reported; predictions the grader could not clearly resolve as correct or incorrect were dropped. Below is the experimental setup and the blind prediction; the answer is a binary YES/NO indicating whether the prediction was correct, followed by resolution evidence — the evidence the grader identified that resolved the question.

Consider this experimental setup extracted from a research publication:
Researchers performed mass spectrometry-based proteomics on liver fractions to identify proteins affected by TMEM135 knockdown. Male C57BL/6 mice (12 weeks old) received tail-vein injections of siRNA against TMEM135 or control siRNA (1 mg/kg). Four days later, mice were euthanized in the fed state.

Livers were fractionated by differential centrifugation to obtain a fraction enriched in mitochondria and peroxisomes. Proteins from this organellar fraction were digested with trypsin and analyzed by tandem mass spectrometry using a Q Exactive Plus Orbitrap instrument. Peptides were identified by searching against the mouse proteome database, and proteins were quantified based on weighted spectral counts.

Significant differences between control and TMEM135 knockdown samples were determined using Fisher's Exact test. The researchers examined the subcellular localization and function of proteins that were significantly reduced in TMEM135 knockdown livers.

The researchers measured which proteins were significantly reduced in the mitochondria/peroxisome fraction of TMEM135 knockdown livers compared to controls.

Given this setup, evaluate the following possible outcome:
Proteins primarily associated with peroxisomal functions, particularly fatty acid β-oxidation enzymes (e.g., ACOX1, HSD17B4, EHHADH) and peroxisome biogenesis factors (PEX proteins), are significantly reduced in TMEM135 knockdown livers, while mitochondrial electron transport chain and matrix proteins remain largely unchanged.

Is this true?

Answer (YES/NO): NO